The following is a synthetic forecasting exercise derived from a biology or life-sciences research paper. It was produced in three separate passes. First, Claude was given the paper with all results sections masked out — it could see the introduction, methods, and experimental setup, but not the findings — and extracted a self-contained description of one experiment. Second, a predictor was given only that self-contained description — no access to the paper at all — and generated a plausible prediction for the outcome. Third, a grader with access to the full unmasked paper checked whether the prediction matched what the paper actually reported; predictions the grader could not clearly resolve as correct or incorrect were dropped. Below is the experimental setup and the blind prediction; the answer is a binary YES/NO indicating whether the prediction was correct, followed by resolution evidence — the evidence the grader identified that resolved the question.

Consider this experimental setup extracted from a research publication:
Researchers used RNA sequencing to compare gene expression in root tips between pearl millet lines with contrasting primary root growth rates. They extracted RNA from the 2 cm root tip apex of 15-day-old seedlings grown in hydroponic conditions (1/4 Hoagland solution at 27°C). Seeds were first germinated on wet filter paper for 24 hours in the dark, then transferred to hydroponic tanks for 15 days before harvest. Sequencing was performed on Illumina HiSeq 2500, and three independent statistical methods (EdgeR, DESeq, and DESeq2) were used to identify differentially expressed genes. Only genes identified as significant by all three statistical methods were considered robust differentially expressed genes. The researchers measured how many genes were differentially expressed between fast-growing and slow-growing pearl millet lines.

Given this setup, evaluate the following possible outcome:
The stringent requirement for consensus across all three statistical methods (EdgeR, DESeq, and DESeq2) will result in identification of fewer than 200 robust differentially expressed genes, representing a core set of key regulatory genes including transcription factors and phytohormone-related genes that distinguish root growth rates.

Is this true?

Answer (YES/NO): NO